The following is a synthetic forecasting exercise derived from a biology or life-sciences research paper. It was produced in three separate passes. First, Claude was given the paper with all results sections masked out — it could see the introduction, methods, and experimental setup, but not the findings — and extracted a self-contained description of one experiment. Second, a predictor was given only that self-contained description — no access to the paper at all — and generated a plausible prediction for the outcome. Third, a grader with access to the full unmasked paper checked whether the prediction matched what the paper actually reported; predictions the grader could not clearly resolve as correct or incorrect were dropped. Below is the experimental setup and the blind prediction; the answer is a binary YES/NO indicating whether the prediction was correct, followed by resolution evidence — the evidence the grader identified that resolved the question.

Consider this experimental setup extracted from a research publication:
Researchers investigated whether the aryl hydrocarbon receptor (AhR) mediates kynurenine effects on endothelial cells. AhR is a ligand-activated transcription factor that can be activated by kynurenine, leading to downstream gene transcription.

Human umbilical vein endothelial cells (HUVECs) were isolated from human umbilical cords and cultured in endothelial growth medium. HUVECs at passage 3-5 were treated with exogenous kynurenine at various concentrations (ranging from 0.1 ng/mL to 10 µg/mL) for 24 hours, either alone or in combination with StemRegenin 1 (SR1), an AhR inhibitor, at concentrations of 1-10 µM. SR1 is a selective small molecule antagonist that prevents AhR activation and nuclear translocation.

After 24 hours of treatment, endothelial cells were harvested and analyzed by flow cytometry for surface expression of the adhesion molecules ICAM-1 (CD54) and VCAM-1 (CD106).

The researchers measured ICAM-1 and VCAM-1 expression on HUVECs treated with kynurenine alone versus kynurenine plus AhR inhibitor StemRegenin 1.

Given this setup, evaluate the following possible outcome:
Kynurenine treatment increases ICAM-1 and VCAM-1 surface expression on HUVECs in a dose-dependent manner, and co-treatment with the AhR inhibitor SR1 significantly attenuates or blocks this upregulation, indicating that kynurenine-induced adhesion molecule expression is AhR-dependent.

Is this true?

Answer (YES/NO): NO